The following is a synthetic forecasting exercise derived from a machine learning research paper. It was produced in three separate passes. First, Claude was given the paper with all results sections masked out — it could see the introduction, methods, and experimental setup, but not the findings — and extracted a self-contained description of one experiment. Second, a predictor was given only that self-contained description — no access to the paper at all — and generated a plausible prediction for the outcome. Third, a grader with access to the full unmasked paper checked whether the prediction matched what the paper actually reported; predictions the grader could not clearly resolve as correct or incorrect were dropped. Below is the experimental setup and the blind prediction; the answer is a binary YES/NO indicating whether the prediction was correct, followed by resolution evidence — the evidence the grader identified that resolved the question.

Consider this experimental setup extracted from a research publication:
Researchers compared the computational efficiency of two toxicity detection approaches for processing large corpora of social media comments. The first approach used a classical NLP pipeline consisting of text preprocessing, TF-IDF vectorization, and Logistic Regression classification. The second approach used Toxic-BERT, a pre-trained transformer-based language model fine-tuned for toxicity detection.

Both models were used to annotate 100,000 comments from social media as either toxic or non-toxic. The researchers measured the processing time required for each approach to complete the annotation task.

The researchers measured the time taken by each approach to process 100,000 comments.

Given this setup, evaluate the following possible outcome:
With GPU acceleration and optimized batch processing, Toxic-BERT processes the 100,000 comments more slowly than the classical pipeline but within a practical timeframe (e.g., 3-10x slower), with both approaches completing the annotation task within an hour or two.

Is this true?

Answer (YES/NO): NO